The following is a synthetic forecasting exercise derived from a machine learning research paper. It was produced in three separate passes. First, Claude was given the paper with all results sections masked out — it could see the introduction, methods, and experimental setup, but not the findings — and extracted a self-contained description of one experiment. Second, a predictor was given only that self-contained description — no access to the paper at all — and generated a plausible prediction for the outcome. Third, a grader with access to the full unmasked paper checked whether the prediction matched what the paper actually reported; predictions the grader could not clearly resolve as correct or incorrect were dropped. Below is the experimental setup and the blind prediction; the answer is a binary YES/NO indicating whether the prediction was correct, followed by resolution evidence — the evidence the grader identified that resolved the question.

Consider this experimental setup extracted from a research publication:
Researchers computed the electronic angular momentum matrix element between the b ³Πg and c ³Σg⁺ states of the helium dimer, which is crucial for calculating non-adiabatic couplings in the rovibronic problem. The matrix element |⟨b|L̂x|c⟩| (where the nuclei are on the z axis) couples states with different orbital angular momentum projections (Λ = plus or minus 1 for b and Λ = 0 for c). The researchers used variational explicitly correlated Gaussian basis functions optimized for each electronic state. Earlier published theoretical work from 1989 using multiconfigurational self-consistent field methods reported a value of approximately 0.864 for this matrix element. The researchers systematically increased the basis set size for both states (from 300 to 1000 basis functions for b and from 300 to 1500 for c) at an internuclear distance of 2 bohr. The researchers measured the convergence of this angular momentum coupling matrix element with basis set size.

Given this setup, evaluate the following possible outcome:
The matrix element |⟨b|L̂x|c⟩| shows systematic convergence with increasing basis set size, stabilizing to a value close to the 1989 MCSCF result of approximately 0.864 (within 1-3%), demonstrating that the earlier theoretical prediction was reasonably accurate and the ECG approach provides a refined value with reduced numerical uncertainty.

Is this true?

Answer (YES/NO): YES